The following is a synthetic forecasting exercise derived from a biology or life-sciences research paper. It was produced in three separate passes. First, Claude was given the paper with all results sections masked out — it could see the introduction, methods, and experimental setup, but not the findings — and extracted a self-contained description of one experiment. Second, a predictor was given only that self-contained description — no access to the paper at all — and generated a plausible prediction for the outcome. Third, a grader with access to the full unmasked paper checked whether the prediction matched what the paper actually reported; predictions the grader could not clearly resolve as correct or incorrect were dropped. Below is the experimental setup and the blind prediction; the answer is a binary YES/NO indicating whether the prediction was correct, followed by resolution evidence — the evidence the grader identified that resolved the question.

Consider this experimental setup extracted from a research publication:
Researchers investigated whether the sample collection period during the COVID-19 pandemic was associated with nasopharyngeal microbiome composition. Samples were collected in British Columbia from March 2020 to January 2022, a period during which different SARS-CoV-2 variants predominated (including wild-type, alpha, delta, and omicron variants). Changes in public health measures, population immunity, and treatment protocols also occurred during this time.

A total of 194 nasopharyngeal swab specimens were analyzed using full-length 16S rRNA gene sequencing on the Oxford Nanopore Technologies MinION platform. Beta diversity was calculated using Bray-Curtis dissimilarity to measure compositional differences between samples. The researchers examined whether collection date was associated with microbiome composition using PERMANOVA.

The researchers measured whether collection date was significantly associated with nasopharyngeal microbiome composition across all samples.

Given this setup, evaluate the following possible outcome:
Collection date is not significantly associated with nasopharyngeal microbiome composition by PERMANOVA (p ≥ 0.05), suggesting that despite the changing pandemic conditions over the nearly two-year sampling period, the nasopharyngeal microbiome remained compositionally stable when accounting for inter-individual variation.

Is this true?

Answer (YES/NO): NO